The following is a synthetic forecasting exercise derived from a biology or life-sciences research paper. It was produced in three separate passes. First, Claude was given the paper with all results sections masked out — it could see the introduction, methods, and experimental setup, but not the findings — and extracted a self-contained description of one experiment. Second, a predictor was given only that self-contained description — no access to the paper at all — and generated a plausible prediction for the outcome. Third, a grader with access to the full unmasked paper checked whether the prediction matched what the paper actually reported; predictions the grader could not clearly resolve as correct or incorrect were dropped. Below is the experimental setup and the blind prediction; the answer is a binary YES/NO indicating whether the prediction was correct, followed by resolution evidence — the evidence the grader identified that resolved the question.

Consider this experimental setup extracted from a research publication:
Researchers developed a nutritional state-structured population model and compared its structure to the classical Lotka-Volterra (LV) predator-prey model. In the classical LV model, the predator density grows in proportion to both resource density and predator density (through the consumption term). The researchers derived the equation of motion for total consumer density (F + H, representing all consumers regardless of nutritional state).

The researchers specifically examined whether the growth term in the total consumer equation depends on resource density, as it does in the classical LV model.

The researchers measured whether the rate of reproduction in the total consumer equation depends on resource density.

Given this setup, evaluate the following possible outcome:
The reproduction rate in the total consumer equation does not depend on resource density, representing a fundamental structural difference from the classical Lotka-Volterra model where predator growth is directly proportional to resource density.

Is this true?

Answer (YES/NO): YES